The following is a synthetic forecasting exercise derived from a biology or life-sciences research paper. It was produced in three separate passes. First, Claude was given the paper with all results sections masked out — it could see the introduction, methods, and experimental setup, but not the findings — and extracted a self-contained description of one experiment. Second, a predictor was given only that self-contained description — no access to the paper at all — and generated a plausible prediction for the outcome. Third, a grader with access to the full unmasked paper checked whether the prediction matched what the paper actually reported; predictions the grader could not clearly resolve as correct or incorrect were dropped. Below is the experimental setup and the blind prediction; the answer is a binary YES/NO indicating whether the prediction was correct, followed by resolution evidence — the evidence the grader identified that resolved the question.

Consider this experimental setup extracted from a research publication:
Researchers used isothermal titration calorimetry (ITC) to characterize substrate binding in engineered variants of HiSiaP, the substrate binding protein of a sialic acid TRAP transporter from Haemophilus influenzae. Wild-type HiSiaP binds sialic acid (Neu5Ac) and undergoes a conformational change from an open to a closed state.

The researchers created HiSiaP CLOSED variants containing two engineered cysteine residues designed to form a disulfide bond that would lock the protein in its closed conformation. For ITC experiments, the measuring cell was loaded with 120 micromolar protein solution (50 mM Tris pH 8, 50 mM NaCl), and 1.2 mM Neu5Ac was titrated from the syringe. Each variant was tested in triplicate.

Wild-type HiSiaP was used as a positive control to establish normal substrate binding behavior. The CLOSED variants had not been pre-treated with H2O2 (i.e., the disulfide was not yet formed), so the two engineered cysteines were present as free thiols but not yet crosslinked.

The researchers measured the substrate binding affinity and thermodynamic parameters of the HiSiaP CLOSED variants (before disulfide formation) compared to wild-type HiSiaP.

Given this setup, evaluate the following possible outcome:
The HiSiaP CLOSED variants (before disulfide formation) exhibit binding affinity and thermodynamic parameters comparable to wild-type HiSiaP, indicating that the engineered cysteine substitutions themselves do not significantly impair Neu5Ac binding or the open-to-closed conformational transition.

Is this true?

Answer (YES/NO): NO